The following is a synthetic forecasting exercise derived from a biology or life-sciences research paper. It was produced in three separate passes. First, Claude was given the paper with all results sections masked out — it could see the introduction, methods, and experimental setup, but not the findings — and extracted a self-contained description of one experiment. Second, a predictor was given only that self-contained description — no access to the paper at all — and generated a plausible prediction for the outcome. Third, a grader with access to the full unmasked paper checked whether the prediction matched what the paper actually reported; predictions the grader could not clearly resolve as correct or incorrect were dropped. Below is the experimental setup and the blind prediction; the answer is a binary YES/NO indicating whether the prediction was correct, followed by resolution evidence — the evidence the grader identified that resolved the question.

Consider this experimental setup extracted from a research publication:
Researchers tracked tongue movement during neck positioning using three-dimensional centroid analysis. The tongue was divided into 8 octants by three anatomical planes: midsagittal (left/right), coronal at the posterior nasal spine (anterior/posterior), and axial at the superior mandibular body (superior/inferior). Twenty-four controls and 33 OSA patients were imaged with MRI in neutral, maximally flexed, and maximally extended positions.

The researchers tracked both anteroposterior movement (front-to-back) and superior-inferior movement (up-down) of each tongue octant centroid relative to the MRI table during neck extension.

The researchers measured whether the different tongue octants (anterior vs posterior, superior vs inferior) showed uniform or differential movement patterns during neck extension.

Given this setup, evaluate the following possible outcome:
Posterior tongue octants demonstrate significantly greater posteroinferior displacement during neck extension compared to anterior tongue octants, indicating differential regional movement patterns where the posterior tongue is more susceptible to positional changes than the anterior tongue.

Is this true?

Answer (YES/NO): NO